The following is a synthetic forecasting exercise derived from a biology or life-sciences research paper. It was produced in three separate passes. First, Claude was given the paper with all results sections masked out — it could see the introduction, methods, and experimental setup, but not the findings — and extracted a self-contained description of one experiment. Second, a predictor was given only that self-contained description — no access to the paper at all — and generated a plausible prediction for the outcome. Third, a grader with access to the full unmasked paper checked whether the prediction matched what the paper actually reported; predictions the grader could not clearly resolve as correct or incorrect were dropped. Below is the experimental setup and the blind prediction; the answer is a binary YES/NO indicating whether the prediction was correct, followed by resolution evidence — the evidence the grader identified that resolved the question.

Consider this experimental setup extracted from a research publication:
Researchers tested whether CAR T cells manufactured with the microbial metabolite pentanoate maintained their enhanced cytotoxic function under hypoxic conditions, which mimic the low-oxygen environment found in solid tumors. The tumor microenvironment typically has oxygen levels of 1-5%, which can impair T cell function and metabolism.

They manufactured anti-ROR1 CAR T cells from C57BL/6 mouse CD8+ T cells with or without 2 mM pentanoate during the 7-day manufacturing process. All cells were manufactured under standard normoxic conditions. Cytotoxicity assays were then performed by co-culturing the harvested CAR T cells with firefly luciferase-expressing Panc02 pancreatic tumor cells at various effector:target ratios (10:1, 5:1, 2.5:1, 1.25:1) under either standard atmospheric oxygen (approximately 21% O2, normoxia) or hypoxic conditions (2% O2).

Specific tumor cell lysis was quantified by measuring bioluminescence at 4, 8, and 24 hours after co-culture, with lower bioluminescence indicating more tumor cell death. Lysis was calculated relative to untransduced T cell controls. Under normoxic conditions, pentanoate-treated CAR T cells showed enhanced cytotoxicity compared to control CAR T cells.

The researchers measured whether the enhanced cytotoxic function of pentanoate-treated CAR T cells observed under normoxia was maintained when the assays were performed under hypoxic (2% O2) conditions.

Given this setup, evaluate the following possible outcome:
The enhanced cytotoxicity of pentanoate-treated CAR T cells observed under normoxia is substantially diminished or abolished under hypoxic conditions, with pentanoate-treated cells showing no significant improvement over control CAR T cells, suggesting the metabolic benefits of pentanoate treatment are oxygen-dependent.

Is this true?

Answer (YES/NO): NO